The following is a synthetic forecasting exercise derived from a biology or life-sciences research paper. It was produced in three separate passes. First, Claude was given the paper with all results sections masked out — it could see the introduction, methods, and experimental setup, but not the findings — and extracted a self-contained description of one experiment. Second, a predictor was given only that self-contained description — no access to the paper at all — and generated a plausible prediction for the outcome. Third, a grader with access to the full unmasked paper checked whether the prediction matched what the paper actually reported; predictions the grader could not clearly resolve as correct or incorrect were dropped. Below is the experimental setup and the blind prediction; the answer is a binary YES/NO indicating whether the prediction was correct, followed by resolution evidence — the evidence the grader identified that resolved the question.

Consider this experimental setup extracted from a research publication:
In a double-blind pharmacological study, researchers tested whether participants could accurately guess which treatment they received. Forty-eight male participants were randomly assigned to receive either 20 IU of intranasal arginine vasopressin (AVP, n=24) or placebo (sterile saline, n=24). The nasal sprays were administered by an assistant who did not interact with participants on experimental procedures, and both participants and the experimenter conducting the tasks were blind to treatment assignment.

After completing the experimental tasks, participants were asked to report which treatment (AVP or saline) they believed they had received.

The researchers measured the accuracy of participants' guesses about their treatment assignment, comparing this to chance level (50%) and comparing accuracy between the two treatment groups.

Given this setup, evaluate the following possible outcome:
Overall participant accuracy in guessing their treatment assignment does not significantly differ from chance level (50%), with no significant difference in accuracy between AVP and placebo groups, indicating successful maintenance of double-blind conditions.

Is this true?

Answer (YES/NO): YES